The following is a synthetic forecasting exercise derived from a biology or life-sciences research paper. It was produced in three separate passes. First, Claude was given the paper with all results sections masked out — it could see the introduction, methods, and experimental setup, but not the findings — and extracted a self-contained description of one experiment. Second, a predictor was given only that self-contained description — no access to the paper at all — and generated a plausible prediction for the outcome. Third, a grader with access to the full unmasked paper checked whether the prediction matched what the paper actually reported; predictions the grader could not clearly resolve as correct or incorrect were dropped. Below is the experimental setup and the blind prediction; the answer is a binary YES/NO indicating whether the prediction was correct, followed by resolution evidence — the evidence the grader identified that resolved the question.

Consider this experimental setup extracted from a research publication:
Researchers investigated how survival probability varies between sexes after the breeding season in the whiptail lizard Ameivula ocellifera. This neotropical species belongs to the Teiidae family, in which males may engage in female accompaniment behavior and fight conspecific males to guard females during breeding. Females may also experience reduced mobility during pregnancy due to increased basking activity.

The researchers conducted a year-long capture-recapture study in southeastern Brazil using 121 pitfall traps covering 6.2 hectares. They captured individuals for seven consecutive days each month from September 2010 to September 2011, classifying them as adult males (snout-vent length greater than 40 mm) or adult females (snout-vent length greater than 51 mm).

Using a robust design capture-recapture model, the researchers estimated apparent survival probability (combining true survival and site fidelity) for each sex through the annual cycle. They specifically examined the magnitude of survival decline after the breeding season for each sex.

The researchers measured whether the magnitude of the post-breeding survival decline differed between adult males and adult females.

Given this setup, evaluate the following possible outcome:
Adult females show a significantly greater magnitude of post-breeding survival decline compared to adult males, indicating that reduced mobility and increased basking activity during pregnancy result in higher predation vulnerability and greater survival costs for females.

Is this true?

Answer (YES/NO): NO